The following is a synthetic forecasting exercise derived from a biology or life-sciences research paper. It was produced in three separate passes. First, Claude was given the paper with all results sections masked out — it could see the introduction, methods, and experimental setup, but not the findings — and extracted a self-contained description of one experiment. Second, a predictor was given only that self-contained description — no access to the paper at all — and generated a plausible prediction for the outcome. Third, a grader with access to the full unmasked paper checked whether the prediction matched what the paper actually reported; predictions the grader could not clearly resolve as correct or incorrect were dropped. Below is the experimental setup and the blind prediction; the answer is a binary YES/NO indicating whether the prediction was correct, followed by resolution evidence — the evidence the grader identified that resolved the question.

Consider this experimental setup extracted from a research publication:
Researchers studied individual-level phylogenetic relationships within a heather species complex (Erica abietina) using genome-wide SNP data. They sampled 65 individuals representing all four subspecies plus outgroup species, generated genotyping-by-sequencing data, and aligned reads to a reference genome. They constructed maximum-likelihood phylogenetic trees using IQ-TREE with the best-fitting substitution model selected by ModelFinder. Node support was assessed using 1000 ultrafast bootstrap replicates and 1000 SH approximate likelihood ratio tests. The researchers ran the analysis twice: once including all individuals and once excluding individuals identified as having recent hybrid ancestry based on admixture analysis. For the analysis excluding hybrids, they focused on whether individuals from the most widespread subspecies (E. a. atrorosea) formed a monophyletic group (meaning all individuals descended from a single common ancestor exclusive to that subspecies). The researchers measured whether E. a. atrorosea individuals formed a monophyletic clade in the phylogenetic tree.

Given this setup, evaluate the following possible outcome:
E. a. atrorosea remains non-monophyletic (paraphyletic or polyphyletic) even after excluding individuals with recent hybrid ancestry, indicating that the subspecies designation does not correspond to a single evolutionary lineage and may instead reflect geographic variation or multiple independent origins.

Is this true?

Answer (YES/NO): YES